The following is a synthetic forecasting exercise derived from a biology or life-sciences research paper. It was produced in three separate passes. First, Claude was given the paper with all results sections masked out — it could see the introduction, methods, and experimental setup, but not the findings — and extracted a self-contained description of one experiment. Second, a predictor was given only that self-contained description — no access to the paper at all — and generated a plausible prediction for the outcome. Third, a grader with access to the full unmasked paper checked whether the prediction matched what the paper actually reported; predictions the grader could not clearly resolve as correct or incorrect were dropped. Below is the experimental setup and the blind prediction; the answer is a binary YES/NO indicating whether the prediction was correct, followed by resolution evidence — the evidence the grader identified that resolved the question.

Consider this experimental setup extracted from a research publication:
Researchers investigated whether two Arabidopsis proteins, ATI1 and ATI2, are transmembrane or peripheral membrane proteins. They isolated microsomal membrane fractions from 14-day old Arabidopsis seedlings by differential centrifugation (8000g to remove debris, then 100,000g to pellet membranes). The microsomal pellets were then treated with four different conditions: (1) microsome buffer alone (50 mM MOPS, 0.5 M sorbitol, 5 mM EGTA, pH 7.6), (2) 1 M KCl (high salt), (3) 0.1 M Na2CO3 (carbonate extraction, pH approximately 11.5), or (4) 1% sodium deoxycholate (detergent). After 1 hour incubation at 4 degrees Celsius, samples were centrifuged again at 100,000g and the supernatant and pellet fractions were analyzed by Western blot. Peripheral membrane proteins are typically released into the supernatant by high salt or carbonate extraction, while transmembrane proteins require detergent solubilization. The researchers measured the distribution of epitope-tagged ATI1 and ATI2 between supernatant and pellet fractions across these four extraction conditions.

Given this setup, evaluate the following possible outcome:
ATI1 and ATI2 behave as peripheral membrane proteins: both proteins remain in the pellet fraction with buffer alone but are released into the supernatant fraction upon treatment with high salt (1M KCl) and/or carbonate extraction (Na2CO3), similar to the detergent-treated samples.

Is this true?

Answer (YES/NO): NO